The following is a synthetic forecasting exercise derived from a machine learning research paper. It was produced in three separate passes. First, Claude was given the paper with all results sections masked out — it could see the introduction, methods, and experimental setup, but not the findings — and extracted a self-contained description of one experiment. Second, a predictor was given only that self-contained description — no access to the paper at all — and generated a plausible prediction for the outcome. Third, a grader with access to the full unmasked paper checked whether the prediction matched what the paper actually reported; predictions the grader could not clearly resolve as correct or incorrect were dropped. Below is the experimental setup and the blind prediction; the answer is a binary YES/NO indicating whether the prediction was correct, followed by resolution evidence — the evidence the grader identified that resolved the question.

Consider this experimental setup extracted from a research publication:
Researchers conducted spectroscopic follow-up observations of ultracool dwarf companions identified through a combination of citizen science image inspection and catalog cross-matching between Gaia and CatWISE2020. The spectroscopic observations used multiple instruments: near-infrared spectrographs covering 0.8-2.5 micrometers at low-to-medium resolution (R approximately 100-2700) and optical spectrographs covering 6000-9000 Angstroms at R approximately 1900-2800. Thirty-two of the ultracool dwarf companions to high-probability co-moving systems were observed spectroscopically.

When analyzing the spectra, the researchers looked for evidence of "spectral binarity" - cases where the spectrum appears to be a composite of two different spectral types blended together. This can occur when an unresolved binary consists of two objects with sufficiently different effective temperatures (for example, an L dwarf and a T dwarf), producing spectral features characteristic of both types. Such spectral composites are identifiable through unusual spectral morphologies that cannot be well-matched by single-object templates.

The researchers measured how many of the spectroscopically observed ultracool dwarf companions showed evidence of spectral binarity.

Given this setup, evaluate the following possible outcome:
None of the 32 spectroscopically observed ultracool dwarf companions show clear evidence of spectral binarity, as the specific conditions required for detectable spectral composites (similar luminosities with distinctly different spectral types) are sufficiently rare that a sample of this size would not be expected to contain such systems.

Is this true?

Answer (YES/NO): NO